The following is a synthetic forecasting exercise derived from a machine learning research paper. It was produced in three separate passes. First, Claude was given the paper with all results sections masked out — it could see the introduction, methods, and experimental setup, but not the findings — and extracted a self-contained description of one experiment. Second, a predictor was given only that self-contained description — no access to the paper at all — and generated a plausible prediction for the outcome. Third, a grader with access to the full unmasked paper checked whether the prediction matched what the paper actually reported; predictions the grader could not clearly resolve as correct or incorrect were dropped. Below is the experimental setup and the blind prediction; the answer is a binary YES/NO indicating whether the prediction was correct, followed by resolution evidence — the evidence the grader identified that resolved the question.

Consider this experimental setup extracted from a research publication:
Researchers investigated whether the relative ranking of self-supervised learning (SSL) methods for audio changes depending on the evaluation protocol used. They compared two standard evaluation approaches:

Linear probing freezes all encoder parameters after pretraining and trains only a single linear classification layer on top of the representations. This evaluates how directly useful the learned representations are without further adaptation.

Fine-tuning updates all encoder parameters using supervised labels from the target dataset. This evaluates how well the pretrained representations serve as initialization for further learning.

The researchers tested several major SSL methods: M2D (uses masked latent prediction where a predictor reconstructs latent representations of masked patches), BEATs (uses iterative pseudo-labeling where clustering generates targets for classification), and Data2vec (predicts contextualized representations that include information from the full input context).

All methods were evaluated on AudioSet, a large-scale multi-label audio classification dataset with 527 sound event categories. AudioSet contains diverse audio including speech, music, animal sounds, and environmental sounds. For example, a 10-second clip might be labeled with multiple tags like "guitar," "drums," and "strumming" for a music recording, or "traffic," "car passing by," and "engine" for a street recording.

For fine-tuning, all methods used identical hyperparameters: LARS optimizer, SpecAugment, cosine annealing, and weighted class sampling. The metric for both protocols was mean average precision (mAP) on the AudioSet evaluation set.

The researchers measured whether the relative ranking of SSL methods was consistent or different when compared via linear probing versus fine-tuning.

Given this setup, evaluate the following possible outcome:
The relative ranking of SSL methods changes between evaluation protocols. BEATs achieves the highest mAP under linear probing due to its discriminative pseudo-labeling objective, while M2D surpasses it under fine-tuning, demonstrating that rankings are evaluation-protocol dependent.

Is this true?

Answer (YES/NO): NO